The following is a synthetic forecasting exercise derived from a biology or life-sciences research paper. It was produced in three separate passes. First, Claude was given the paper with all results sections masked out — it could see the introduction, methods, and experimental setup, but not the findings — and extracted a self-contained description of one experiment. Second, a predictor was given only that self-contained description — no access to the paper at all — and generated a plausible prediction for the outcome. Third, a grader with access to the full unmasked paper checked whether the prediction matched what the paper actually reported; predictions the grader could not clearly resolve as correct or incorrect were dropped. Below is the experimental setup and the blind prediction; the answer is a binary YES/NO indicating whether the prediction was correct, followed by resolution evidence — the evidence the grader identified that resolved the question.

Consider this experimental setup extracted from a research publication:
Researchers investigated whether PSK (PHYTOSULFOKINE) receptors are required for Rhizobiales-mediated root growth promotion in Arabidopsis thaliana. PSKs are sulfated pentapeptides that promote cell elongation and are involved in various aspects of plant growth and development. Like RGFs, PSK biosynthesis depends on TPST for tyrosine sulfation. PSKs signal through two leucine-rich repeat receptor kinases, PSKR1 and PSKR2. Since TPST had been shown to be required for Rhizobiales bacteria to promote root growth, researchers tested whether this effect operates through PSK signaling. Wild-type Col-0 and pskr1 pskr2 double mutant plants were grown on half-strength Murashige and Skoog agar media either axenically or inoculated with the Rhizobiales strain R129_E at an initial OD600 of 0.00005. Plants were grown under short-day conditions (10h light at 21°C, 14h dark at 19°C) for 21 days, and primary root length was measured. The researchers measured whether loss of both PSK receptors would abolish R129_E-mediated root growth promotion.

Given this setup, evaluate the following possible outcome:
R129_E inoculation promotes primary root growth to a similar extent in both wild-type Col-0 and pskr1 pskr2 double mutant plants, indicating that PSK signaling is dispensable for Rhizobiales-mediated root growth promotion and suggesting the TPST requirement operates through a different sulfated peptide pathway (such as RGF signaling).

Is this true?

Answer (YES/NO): NO